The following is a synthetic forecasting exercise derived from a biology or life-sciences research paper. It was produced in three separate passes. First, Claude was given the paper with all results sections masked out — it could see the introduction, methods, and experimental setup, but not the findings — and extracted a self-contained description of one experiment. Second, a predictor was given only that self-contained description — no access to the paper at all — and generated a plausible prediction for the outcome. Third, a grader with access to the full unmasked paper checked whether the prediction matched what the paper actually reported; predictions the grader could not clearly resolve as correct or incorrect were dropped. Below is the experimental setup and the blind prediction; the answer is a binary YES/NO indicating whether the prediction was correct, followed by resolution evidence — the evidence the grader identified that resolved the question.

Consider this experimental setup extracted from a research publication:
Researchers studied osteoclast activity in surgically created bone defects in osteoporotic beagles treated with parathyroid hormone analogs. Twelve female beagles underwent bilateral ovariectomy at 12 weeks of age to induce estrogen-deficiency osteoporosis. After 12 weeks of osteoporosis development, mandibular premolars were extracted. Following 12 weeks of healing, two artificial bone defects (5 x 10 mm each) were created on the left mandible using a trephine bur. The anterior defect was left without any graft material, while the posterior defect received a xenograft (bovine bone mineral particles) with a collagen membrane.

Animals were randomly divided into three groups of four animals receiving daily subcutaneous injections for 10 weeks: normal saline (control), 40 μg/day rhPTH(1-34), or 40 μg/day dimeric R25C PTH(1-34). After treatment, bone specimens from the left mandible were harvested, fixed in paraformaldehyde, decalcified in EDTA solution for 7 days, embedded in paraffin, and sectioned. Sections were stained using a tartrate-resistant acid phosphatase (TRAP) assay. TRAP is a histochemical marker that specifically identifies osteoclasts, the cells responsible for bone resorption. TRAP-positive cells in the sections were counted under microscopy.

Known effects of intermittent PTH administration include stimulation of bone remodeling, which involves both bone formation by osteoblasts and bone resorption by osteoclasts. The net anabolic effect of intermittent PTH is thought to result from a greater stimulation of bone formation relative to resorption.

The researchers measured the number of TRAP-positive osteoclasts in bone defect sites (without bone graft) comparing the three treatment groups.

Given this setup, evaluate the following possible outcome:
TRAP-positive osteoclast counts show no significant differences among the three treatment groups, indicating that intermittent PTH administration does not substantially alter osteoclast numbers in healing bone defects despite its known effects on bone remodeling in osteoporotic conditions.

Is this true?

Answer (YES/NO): NO